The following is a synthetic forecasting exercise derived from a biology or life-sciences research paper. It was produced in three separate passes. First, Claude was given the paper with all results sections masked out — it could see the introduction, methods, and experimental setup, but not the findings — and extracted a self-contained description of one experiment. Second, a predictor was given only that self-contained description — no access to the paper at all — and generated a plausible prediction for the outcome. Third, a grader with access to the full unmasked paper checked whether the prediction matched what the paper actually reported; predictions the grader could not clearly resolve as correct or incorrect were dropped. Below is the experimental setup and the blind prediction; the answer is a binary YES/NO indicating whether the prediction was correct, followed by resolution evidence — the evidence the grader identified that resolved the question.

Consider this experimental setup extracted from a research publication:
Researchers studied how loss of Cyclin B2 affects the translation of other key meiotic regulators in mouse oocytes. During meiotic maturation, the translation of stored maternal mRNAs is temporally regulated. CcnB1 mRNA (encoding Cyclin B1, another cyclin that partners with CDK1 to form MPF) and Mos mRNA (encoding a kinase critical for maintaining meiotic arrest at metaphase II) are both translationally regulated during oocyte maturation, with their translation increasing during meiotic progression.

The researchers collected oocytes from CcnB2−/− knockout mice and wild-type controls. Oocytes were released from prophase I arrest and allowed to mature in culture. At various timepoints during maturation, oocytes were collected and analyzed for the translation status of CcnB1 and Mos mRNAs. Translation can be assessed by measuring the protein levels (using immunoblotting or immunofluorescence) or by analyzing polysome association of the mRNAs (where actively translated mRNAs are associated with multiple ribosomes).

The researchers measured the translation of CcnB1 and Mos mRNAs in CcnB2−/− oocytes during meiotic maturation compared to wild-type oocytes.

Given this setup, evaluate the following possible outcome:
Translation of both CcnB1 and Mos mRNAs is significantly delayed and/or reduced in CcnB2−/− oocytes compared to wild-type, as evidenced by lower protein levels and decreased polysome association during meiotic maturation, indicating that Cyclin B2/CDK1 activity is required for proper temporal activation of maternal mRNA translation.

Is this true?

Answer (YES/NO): NO